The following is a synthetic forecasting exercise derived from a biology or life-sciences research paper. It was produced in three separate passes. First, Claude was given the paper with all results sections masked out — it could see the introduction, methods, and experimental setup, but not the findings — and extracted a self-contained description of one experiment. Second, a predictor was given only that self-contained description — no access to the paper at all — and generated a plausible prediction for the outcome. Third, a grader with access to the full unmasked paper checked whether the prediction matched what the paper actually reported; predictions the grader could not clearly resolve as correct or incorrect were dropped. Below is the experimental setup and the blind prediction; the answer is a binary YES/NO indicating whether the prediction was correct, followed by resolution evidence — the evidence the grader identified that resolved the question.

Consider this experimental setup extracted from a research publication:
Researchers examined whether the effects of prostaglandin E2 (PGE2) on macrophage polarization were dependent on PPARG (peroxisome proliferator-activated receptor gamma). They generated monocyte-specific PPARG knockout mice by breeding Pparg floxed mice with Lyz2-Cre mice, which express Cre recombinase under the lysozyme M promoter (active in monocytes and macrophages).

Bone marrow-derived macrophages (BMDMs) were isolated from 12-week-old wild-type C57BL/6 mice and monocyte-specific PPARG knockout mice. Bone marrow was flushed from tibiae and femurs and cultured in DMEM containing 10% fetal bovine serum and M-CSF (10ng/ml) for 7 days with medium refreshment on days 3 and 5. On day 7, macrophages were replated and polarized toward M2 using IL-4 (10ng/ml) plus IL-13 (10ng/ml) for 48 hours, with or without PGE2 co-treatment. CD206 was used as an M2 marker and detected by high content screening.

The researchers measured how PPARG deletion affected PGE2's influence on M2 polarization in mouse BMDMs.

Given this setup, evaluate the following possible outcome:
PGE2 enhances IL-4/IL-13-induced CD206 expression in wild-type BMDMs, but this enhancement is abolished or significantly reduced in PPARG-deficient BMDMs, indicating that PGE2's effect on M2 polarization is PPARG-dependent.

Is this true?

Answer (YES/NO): YES